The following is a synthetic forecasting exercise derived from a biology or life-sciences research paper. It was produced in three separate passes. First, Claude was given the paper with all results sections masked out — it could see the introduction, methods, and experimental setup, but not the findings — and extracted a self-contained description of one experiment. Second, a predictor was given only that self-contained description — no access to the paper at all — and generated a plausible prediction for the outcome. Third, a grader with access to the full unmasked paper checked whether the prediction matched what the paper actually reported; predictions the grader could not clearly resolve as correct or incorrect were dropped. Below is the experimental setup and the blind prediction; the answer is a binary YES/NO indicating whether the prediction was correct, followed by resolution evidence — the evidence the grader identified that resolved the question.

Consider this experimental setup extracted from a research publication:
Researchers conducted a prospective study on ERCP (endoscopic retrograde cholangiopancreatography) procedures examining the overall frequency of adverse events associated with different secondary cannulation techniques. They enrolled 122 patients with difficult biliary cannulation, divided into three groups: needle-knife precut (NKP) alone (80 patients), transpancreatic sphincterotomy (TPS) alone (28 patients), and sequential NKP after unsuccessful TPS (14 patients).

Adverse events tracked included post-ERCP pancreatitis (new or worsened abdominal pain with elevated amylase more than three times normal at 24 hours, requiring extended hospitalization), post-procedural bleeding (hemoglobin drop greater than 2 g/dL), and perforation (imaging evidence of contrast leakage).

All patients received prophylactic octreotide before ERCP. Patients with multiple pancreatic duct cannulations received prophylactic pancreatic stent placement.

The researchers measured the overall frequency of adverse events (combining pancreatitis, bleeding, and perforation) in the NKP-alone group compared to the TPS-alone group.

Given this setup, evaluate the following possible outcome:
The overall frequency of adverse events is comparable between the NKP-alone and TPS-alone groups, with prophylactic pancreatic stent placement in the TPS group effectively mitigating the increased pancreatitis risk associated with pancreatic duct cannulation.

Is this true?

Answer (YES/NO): YES